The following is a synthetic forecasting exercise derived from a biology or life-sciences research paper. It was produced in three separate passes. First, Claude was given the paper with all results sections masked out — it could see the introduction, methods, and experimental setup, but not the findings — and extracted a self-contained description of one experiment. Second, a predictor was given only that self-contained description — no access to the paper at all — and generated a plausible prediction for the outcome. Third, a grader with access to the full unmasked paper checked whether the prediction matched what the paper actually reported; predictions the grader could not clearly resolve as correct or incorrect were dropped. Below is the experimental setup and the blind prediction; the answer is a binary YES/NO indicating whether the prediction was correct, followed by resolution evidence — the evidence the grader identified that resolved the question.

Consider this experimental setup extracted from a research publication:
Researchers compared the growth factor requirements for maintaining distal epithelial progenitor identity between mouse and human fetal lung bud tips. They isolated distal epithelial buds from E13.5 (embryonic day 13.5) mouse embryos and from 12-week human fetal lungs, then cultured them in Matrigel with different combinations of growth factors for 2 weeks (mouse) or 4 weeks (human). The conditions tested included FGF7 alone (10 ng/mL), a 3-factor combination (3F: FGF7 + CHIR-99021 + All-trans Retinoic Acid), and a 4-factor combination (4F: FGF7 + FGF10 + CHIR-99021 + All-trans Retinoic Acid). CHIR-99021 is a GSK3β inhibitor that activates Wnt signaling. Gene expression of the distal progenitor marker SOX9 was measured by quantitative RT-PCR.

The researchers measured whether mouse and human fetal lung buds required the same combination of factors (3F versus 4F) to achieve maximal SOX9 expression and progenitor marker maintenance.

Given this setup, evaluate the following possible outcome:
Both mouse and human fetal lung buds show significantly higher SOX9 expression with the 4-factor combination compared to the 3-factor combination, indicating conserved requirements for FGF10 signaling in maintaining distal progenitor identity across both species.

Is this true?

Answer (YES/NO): NO